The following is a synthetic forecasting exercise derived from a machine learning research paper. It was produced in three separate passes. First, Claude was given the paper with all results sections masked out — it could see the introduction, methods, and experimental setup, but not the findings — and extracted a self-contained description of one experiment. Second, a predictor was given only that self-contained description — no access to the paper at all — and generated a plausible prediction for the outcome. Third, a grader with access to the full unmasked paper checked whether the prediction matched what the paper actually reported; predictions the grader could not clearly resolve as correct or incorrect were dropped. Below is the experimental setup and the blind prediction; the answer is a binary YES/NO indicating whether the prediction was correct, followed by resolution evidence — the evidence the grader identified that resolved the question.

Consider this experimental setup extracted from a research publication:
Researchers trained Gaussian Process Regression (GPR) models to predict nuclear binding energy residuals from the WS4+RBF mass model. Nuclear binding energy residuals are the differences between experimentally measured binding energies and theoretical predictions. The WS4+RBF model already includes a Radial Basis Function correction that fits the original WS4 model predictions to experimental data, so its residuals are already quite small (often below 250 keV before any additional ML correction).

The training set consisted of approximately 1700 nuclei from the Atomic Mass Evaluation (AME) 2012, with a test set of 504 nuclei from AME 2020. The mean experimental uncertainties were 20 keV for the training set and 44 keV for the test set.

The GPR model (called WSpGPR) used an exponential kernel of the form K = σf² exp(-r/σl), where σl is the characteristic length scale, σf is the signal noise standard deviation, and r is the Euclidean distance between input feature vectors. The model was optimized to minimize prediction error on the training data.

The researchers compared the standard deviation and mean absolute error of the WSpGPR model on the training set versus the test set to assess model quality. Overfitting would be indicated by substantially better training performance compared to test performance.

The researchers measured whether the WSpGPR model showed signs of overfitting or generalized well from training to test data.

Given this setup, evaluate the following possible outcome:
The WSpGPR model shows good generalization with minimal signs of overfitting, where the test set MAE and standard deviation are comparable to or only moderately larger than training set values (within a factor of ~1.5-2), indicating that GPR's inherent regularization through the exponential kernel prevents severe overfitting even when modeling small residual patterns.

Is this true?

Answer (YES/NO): NO